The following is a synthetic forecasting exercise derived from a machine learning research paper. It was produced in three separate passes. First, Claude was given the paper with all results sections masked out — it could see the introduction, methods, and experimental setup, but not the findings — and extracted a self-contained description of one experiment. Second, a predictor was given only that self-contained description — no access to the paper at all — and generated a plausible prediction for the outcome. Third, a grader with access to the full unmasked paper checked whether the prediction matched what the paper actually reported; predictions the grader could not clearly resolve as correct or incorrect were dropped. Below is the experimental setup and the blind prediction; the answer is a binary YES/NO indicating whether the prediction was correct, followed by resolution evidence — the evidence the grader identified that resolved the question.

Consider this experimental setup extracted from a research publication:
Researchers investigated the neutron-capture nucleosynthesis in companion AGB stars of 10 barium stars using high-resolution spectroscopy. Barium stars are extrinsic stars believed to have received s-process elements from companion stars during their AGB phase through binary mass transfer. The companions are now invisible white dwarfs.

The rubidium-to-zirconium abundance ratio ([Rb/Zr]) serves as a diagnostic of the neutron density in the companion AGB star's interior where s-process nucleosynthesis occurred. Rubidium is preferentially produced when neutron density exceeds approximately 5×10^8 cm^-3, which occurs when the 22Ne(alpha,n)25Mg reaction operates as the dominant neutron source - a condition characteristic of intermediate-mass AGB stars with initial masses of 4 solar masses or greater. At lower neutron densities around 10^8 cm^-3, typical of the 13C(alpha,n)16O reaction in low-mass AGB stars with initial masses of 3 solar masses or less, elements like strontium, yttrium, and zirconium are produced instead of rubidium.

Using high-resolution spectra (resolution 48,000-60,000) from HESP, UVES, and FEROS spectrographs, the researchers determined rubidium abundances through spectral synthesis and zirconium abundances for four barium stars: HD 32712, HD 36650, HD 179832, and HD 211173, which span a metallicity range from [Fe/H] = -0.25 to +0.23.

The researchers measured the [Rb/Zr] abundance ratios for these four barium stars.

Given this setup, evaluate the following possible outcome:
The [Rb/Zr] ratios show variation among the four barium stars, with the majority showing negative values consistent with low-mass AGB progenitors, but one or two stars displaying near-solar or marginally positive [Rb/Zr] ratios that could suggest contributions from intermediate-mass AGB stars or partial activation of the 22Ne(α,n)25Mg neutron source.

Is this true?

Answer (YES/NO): NO